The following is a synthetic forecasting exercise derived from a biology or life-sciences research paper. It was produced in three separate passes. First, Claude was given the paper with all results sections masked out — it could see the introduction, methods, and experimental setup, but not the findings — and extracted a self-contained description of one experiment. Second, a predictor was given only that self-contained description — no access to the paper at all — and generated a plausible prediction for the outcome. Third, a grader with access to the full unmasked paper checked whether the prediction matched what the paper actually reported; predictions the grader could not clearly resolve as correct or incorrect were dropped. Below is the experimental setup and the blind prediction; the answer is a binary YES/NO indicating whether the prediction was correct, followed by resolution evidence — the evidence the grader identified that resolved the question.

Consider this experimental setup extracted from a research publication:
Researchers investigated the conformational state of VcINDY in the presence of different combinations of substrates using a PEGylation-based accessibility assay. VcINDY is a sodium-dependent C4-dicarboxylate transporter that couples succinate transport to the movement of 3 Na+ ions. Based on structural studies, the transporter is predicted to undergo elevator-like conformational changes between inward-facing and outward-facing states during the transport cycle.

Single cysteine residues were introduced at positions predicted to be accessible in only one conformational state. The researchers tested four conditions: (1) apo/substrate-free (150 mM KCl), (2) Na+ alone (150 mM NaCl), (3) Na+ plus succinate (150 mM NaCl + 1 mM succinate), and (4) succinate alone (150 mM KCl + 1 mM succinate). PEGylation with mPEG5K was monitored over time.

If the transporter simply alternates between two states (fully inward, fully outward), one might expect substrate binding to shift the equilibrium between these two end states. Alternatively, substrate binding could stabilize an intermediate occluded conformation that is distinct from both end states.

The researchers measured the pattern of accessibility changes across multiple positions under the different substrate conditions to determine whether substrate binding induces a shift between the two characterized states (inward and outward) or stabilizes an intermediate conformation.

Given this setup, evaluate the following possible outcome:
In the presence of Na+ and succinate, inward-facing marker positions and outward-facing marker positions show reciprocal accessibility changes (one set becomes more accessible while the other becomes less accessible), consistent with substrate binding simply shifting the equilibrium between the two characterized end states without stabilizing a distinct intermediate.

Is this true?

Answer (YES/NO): NO